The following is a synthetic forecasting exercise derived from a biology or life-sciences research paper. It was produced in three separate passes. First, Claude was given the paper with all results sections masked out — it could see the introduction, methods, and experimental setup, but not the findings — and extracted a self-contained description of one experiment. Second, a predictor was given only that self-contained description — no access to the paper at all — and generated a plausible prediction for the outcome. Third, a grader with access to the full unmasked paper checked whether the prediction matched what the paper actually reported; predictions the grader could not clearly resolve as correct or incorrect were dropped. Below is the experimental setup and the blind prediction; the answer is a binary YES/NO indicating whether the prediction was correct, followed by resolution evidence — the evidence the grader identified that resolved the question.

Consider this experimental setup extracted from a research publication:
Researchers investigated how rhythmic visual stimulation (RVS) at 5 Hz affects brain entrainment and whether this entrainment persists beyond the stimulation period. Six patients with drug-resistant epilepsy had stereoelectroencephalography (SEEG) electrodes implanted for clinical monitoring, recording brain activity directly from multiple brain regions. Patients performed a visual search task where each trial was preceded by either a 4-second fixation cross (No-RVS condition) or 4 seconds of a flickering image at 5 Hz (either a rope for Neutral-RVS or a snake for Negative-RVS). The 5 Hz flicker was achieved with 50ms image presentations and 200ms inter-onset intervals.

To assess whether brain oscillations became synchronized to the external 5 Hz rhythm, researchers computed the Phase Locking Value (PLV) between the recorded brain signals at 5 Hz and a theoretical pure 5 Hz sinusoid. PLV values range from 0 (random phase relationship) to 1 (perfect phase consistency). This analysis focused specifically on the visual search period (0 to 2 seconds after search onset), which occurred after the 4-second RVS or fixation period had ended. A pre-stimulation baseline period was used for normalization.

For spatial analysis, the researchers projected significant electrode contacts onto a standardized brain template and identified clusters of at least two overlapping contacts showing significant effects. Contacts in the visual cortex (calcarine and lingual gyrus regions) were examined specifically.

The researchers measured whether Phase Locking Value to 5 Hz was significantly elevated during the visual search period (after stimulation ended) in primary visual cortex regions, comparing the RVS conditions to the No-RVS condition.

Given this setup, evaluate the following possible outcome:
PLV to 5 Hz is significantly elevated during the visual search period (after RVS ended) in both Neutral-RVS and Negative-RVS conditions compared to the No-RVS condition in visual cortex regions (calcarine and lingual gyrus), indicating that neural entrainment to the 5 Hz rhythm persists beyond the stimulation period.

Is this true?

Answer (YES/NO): NO